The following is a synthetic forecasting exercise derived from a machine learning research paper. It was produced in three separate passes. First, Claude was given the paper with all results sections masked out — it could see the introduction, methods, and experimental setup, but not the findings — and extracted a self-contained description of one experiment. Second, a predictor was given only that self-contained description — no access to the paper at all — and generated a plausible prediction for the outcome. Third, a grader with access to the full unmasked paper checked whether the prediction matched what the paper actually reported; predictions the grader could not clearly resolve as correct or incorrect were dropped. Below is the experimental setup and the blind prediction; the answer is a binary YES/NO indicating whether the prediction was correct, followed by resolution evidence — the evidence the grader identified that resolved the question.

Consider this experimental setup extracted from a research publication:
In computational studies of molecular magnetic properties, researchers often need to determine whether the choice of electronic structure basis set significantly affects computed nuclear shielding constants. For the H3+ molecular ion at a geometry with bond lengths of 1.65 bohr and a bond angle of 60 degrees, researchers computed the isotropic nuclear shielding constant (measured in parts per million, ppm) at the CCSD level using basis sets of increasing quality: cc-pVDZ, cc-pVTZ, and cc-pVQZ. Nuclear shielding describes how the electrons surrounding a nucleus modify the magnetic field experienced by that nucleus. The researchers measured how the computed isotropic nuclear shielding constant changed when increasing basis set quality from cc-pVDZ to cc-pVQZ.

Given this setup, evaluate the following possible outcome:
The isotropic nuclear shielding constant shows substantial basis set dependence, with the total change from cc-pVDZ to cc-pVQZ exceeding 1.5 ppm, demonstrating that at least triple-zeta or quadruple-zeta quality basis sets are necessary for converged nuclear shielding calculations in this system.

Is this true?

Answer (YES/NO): NO